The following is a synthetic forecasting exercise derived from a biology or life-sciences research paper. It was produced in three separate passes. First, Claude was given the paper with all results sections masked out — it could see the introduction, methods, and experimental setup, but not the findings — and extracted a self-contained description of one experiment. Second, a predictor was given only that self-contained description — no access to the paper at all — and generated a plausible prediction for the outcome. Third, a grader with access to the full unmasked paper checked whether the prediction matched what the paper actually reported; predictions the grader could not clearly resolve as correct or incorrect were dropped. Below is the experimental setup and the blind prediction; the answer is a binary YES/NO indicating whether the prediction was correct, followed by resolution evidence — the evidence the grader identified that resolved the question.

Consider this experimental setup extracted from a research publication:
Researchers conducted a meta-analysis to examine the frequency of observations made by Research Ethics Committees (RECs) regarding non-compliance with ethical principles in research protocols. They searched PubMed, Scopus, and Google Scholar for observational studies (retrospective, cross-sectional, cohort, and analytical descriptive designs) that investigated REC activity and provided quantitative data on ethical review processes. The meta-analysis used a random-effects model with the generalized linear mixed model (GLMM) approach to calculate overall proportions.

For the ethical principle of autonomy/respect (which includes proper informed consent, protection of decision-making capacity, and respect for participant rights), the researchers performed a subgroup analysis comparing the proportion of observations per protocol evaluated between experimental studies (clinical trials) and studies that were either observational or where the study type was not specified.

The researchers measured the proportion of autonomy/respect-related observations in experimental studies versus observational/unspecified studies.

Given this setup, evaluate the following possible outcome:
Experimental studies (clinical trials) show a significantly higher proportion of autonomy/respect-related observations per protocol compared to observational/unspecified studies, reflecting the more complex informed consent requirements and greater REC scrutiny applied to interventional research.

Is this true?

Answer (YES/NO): NO